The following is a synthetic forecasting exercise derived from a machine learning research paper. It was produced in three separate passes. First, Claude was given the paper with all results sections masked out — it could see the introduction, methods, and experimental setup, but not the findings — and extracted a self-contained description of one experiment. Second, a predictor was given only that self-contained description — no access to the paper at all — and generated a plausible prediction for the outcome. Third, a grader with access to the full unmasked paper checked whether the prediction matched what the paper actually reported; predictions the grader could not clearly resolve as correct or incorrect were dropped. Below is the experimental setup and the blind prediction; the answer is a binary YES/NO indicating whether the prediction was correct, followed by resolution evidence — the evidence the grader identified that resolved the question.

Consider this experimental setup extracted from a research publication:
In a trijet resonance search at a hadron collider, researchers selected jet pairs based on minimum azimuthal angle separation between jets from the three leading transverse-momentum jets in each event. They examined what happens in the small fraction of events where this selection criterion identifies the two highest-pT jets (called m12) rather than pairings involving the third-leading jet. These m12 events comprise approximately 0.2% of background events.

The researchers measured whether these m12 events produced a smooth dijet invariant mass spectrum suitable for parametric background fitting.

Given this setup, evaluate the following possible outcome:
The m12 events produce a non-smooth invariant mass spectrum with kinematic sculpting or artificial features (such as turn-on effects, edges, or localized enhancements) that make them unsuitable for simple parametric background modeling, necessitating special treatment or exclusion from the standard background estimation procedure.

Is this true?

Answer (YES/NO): YES